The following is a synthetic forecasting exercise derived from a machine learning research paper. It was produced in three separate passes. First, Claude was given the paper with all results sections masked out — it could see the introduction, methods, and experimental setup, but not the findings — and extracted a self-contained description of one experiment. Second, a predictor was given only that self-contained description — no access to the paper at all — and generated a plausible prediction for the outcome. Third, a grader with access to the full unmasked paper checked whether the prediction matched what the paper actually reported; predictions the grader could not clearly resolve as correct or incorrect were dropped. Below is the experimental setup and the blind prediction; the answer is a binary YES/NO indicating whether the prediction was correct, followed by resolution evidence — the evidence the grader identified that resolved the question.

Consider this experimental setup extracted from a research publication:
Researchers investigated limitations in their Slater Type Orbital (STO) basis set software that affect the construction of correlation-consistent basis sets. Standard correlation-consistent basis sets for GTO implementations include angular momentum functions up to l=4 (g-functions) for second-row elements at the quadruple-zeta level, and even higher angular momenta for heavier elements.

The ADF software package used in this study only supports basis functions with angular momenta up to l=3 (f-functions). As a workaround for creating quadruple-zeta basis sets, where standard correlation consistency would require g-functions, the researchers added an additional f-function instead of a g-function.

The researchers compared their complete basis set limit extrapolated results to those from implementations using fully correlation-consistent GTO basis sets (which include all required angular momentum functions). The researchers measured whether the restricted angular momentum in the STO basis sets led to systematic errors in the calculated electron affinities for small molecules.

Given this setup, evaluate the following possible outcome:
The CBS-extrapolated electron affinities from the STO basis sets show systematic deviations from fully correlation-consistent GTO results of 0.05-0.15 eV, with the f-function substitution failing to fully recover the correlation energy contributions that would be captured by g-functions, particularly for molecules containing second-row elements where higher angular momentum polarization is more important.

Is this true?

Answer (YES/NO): NO